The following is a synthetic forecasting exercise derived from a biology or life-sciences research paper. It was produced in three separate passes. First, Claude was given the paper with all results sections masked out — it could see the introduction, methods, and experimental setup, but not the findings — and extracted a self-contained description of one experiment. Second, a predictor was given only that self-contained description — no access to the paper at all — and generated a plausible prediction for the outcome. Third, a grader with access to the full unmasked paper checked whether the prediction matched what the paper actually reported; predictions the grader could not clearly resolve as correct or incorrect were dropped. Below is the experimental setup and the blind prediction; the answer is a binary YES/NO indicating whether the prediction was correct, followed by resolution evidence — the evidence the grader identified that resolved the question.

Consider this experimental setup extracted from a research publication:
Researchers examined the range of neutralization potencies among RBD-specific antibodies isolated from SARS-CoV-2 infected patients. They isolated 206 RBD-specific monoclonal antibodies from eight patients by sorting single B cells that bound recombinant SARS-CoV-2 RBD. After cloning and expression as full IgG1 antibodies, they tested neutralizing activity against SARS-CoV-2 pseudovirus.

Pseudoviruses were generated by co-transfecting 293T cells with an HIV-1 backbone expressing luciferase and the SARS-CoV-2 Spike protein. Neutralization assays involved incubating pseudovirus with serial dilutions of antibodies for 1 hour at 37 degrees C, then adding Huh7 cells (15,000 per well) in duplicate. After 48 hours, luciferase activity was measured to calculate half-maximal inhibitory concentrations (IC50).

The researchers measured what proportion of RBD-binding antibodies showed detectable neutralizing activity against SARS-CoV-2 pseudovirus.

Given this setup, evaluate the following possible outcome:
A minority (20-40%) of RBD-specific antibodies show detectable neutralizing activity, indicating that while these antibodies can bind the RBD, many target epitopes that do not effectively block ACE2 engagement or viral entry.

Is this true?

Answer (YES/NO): NO